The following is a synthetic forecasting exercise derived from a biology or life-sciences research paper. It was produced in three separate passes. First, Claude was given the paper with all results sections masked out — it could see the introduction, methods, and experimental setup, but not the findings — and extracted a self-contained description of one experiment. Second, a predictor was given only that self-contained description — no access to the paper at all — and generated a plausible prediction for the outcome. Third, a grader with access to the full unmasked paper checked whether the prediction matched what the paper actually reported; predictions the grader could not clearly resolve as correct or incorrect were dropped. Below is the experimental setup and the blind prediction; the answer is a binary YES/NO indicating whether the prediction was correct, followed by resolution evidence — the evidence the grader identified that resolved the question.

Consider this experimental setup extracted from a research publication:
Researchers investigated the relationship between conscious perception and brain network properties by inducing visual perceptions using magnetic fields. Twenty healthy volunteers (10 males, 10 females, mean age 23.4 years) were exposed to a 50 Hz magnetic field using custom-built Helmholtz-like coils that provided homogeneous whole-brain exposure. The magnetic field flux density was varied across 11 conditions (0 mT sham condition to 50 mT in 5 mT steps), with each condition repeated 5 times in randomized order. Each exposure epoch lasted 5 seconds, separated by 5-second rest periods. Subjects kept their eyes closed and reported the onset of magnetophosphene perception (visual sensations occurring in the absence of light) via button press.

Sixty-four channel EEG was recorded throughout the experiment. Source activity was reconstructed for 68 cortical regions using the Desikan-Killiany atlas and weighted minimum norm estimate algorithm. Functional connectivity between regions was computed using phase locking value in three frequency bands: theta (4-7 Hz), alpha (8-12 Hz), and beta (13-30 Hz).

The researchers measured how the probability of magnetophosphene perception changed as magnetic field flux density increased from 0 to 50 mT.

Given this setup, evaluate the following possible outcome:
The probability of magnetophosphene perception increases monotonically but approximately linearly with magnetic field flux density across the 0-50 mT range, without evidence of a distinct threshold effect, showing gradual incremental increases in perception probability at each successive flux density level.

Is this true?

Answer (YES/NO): NO